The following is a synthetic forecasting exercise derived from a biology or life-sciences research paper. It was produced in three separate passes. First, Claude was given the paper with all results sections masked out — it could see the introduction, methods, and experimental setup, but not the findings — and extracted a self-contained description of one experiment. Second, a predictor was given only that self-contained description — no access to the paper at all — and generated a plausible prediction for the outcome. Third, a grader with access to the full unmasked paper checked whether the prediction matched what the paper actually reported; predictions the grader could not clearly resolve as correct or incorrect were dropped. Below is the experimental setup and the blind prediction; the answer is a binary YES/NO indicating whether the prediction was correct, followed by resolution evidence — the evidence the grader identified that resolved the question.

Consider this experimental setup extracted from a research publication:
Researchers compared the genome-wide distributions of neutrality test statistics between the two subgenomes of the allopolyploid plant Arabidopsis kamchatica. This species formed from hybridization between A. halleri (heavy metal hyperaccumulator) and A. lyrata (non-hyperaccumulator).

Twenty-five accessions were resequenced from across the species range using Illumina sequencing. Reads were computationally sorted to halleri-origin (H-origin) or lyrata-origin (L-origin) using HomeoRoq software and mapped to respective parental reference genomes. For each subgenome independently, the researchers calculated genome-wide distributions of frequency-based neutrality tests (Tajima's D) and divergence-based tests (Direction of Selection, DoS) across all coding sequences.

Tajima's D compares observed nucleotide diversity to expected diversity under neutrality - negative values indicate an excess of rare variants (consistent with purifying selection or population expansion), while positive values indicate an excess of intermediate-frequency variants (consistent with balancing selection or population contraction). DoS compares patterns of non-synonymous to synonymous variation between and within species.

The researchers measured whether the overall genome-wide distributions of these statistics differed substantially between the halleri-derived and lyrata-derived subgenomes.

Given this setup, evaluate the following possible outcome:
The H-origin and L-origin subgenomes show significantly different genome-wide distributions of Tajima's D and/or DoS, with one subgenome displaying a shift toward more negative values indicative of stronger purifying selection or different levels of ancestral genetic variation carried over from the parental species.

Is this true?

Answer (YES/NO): NO